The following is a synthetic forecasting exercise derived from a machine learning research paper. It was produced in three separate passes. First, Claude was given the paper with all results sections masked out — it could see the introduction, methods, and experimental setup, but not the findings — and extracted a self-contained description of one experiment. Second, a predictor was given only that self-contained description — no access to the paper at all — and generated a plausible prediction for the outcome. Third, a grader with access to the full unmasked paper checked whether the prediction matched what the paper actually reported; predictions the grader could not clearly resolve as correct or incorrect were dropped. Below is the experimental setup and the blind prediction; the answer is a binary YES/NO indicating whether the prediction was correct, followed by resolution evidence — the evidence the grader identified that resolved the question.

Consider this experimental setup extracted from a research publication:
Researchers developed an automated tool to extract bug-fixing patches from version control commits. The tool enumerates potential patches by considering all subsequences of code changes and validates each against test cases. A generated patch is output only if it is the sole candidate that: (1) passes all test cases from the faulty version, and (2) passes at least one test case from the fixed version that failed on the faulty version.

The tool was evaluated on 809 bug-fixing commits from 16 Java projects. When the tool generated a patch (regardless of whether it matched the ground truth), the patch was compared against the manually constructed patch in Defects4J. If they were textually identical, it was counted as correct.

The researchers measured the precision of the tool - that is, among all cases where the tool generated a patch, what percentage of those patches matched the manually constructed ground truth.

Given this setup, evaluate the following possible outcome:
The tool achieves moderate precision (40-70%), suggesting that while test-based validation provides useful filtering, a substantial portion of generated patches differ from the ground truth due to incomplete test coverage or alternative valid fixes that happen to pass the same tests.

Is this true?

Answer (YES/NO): NO